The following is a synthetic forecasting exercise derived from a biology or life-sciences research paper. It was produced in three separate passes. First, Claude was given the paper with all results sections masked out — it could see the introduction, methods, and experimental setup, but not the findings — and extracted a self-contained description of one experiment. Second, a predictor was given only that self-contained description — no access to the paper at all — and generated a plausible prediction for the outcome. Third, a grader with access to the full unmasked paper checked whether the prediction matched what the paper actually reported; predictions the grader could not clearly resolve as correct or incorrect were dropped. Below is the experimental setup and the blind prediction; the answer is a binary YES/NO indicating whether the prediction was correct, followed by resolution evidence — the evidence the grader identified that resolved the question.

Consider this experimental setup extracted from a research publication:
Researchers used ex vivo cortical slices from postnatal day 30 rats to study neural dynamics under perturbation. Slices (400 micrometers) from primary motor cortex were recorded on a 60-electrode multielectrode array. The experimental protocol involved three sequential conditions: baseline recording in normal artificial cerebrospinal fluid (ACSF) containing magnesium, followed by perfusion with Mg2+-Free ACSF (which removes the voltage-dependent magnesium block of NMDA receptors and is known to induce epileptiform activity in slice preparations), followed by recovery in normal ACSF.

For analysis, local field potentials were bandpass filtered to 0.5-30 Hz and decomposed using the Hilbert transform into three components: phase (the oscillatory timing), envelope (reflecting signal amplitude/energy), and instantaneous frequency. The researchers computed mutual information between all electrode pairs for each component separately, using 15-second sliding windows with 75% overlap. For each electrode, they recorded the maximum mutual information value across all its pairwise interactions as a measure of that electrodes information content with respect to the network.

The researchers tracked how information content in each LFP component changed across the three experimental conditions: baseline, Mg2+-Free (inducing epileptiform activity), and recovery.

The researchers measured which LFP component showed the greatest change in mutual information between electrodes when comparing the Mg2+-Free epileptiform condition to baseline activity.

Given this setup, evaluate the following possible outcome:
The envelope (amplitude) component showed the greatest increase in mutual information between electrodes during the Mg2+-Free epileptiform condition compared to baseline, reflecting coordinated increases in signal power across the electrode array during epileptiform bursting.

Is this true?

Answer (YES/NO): NO